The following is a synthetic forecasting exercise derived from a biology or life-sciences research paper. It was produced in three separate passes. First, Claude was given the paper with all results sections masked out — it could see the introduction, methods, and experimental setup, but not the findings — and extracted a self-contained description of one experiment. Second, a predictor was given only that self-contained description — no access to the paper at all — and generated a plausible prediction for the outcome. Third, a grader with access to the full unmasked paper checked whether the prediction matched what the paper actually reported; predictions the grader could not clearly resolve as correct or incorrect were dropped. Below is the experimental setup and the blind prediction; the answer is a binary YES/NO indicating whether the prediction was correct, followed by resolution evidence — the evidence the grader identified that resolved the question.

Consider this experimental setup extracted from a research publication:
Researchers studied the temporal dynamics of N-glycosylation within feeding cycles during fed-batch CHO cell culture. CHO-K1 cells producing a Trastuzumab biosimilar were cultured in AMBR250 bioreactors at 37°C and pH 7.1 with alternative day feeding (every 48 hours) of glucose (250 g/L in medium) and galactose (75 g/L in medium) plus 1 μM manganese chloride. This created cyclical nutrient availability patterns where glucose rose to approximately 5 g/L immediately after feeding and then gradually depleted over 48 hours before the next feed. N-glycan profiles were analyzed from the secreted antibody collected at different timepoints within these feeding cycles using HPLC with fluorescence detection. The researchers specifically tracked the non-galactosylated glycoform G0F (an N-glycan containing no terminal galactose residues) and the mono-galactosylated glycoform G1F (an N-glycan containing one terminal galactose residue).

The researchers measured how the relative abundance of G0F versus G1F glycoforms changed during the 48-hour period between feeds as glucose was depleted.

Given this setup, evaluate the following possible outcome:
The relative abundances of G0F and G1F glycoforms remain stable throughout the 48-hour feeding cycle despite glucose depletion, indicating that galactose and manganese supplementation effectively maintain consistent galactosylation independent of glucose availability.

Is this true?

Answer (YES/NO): NO